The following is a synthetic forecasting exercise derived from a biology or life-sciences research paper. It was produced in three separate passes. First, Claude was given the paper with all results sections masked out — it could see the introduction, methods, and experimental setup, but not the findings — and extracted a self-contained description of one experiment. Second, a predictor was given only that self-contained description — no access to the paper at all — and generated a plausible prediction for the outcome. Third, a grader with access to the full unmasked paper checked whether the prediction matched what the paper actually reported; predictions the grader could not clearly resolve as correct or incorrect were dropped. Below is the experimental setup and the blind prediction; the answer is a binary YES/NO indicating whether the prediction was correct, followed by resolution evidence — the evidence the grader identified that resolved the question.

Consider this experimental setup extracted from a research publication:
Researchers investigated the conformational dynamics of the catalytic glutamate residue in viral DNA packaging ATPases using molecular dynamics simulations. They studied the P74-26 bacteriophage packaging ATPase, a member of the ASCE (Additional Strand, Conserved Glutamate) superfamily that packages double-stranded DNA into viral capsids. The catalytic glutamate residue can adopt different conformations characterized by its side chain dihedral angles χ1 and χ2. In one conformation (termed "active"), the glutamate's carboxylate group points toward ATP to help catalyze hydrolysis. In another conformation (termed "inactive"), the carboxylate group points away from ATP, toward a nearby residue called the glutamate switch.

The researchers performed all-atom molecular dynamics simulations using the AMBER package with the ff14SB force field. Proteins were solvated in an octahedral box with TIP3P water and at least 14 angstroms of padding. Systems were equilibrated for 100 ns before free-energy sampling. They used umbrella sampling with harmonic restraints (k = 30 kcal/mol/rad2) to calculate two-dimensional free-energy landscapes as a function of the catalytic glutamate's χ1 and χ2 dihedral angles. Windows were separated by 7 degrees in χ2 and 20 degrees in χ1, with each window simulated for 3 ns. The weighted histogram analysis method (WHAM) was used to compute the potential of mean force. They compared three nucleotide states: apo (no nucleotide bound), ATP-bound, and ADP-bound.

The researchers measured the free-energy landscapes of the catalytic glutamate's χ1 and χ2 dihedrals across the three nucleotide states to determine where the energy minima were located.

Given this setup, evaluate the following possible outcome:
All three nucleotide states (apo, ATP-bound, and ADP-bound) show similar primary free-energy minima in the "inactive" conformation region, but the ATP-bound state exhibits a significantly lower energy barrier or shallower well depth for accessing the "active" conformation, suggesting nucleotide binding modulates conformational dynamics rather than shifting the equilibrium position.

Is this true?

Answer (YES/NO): NO